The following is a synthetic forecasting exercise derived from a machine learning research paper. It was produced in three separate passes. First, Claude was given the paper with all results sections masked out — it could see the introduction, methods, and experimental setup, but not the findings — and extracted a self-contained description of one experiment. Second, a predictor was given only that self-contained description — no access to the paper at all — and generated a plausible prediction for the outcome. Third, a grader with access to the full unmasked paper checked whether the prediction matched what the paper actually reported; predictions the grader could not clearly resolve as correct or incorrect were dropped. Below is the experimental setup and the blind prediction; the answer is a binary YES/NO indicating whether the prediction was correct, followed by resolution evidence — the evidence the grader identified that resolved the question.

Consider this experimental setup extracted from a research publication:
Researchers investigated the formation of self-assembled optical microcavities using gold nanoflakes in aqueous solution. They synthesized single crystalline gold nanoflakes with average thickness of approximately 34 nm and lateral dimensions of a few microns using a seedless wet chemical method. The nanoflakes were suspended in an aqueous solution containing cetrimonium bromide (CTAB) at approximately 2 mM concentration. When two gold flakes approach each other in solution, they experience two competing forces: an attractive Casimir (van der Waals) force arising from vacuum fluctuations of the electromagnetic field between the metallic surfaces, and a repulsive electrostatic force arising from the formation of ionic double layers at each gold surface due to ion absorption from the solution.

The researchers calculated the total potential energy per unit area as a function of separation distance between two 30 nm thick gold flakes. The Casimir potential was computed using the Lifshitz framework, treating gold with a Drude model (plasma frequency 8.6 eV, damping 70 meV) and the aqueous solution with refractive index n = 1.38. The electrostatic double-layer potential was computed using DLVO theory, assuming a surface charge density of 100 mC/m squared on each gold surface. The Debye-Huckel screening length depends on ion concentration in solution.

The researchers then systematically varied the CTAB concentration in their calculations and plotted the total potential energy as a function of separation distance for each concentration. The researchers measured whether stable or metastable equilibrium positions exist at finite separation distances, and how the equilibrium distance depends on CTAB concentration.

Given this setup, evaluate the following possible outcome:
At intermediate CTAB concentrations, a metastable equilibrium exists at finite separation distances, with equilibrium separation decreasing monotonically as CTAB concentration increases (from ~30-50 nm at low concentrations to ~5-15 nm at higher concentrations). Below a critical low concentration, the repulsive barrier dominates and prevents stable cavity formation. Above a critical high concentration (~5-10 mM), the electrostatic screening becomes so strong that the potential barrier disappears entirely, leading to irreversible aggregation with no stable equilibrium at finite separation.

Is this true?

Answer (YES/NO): NO